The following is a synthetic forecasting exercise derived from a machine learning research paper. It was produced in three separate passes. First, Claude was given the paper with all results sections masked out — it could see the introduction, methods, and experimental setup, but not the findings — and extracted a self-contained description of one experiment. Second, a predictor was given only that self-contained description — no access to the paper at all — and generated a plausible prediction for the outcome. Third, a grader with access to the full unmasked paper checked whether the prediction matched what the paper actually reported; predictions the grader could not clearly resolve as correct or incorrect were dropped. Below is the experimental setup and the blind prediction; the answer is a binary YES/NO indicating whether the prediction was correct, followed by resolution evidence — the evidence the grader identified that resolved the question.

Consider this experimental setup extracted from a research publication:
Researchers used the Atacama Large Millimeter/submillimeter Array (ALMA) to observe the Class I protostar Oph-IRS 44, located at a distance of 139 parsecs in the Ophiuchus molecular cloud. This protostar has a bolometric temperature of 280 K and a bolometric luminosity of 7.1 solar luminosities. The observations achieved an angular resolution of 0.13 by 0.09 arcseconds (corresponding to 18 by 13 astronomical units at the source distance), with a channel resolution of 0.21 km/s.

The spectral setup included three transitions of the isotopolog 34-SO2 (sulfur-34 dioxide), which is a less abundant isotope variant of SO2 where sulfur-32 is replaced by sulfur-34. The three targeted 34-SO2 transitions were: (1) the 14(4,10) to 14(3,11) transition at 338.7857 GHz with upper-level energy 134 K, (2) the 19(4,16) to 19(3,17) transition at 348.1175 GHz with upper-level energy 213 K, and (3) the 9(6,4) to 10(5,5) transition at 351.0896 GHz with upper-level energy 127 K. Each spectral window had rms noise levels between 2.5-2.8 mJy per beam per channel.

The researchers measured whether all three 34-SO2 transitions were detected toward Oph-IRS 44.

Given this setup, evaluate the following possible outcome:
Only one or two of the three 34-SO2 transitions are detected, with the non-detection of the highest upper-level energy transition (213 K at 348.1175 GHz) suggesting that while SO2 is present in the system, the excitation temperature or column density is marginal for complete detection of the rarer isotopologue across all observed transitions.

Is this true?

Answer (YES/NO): NO